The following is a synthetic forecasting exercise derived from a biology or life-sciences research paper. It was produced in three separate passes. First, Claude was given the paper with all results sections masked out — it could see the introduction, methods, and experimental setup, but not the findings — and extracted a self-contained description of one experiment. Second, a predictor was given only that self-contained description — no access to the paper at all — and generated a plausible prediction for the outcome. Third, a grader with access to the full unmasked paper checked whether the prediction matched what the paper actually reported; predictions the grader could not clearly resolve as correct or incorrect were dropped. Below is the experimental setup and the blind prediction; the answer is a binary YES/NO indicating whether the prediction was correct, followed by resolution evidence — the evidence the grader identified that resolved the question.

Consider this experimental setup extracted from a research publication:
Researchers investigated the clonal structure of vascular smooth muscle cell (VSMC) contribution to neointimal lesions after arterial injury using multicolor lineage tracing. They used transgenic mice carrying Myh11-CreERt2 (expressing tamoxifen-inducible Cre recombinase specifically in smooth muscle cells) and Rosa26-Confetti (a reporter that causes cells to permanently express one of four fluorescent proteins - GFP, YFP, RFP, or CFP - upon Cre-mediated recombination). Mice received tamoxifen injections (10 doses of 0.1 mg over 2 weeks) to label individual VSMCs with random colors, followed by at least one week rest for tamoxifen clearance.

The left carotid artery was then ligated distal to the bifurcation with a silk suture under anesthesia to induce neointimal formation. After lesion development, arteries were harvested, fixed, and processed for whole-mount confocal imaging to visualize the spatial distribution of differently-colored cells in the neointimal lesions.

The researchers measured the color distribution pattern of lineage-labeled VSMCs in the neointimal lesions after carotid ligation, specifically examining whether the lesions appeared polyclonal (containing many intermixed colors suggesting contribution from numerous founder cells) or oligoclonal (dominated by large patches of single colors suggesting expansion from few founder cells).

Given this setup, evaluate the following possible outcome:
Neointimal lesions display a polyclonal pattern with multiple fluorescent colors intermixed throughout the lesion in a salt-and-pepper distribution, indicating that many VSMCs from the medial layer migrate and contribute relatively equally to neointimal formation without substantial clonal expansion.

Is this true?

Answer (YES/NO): NO